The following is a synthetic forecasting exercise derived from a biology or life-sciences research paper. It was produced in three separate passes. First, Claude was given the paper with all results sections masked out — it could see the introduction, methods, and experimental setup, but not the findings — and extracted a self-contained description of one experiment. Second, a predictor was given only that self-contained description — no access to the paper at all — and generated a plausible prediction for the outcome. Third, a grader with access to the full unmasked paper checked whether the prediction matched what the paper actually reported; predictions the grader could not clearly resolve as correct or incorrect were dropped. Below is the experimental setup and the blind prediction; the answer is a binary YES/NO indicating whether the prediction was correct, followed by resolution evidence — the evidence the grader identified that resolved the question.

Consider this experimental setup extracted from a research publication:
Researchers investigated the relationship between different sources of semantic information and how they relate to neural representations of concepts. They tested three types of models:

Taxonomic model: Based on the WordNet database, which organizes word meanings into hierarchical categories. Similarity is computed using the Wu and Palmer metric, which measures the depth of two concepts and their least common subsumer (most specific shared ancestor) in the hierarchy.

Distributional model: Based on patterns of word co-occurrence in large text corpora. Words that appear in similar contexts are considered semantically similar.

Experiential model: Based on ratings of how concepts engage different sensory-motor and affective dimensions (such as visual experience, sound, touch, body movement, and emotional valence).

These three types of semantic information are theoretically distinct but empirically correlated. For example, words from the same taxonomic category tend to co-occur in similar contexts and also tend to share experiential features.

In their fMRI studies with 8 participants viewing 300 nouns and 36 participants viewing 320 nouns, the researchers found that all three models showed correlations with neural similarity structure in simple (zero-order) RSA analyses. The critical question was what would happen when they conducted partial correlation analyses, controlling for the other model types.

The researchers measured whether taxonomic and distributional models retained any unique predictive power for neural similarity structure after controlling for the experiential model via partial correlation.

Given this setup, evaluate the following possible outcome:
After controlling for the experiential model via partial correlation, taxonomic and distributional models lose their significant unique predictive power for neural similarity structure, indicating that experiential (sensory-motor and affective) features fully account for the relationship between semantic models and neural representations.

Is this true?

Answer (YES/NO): NO